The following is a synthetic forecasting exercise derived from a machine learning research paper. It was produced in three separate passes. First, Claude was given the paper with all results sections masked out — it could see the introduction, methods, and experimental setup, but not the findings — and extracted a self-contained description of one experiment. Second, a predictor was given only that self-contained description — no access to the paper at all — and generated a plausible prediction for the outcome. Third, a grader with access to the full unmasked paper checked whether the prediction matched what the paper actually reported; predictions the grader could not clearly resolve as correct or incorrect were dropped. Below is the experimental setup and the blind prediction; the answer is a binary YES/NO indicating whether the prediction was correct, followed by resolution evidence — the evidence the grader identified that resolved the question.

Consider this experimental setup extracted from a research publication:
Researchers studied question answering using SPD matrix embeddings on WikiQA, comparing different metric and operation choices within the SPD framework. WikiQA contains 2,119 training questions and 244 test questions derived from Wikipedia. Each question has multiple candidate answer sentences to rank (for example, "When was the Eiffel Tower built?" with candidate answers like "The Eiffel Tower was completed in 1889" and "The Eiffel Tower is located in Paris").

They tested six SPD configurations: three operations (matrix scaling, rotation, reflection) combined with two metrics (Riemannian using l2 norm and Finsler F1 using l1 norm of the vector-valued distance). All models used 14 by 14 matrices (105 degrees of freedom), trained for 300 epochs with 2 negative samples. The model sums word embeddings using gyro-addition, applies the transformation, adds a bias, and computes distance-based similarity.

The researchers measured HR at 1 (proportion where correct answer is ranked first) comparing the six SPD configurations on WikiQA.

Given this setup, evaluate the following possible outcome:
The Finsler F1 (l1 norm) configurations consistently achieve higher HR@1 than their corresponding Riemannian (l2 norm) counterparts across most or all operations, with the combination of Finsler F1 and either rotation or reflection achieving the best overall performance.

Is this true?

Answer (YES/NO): NO